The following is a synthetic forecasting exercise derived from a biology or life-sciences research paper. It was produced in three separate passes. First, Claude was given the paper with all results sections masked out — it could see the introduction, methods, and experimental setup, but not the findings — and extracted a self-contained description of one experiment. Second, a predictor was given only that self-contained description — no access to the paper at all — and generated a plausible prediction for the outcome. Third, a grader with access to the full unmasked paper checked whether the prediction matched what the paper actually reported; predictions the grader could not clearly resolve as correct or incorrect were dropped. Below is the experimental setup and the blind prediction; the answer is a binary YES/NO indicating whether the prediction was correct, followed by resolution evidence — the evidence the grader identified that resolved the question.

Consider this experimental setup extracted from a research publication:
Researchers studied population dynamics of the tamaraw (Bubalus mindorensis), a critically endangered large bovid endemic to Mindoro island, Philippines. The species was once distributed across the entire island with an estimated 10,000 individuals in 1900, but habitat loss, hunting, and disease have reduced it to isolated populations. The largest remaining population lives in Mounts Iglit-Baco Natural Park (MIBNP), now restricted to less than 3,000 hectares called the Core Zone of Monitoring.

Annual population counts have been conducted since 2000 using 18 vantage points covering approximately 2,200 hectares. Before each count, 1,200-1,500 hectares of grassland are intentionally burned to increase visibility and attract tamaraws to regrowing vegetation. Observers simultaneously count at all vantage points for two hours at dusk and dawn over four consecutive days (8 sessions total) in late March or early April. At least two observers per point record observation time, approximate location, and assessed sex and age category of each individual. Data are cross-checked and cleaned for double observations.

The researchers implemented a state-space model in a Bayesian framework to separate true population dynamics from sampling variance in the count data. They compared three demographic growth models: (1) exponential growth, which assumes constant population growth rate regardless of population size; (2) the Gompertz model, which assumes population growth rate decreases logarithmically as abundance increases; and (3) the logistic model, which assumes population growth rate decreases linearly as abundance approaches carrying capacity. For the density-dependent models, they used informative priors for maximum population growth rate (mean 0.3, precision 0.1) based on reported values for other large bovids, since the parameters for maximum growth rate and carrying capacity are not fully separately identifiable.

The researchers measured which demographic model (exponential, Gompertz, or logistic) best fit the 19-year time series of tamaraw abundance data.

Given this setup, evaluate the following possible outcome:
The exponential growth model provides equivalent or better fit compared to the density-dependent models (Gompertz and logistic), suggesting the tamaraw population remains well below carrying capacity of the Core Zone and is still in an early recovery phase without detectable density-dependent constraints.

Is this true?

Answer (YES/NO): NO